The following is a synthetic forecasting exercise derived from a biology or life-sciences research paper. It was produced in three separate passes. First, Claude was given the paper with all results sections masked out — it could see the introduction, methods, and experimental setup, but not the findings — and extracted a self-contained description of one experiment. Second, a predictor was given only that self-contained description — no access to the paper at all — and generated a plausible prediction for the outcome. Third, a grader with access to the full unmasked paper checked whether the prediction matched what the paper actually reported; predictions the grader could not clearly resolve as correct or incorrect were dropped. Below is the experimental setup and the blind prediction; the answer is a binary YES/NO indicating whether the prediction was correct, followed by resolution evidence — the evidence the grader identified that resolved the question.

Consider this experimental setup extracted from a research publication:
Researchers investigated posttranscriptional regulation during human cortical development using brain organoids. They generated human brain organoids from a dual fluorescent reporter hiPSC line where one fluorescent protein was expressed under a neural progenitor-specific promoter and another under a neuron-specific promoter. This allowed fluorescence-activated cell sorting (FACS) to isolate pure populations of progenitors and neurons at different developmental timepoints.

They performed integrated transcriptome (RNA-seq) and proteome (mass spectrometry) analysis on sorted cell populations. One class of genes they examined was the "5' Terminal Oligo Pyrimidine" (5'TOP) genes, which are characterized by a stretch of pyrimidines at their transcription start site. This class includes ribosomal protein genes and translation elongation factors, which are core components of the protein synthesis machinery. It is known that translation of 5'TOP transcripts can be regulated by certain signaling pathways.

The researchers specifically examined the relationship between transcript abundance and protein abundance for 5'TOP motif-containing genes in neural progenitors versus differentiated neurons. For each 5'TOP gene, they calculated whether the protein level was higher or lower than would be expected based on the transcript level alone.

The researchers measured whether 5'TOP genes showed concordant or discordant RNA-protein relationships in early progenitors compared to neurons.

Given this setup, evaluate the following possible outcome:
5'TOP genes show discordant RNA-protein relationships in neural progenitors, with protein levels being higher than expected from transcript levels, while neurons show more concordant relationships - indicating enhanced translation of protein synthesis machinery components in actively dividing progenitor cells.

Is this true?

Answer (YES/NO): NO